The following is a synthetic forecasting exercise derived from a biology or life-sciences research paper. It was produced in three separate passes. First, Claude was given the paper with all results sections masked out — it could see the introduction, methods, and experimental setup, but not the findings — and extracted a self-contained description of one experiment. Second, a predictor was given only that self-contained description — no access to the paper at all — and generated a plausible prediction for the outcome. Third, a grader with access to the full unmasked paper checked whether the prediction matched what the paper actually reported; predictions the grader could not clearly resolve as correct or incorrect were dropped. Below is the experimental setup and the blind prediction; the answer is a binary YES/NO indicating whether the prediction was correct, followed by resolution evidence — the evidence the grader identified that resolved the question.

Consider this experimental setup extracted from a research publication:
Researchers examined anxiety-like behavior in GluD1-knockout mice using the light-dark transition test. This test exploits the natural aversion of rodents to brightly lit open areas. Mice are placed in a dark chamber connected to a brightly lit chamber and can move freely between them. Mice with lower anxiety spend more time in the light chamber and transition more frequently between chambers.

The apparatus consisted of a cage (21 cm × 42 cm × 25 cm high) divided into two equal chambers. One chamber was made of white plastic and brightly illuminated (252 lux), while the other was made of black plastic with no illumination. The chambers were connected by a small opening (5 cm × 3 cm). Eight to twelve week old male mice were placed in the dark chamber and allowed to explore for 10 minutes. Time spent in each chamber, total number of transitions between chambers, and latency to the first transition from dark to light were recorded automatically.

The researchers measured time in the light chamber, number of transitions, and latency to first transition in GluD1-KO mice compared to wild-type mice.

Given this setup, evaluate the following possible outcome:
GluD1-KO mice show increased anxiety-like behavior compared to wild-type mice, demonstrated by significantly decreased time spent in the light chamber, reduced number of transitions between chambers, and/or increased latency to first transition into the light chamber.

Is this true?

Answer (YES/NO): NO